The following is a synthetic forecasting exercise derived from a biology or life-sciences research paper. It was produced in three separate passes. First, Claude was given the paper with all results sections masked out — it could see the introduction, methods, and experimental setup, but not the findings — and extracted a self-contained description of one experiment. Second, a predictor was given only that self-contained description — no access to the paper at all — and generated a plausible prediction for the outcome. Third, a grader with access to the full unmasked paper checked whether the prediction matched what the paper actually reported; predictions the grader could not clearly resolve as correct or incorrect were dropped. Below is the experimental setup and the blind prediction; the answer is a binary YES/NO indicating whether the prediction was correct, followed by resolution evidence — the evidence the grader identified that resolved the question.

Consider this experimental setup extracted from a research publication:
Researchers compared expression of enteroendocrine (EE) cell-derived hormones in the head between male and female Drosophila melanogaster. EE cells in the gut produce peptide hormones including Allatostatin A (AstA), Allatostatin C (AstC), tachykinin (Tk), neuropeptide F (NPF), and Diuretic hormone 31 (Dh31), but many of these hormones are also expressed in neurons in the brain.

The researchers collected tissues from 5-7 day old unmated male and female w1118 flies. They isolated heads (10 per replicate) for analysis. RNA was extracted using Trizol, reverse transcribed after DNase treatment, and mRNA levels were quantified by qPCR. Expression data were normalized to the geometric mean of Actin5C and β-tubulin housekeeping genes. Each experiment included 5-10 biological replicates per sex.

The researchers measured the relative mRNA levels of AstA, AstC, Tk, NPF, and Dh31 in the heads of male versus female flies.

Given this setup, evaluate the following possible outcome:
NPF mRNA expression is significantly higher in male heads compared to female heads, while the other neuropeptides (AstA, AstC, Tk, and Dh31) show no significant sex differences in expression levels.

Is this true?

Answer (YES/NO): NO